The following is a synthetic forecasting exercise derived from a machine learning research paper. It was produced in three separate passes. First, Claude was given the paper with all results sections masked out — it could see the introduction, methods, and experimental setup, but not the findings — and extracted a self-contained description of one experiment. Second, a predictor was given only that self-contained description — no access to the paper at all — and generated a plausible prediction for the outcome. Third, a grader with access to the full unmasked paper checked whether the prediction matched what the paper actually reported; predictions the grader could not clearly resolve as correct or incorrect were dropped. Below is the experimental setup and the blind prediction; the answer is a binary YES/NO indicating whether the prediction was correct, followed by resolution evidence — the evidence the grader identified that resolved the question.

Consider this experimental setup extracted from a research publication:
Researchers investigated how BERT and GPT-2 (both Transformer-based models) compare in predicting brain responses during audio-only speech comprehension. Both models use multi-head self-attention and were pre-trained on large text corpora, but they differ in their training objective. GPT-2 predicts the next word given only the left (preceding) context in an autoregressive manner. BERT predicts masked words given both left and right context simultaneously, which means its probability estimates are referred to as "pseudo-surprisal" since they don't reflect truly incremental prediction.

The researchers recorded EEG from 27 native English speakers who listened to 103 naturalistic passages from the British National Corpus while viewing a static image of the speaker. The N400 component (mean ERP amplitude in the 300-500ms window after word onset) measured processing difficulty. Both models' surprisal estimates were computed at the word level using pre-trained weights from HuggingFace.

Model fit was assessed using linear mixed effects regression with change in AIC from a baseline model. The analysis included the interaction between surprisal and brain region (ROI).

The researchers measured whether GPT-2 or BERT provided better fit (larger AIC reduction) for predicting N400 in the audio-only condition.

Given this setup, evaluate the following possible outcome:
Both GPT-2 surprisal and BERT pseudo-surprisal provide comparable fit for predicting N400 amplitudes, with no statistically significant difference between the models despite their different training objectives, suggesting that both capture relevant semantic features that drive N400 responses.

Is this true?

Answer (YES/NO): NO